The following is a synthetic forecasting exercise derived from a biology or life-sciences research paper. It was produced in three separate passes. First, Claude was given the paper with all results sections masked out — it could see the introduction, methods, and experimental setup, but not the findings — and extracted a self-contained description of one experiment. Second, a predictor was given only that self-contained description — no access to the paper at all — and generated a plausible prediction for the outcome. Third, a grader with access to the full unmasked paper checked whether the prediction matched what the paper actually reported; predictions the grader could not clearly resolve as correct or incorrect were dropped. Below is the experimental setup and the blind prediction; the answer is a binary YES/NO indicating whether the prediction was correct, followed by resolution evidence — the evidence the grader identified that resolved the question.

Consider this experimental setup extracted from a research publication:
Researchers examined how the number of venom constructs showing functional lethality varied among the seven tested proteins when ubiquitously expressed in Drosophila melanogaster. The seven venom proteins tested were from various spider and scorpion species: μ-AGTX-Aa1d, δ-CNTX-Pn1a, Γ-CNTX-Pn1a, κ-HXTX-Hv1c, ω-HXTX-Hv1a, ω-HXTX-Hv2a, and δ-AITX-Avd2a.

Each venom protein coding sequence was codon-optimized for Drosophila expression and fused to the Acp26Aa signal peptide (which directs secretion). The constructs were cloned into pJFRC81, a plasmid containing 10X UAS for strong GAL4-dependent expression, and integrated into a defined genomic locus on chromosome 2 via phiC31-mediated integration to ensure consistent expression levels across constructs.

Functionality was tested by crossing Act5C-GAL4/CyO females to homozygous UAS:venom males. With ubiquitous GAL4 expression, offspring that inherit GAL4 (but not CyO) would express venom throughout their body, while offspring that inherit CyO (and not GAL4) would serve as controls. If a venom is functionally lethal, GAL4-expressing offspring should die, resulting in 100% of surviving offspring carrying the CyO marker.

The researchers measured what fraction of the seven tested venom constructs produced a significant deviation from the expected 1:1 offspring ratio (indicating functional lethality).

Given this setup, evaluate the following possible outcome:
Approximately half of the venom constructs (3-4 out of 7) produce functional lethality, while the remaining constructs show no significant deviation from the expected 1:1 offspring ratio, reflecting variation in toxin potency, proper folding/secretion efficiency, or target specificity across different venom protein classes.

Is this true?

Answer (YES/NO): NO